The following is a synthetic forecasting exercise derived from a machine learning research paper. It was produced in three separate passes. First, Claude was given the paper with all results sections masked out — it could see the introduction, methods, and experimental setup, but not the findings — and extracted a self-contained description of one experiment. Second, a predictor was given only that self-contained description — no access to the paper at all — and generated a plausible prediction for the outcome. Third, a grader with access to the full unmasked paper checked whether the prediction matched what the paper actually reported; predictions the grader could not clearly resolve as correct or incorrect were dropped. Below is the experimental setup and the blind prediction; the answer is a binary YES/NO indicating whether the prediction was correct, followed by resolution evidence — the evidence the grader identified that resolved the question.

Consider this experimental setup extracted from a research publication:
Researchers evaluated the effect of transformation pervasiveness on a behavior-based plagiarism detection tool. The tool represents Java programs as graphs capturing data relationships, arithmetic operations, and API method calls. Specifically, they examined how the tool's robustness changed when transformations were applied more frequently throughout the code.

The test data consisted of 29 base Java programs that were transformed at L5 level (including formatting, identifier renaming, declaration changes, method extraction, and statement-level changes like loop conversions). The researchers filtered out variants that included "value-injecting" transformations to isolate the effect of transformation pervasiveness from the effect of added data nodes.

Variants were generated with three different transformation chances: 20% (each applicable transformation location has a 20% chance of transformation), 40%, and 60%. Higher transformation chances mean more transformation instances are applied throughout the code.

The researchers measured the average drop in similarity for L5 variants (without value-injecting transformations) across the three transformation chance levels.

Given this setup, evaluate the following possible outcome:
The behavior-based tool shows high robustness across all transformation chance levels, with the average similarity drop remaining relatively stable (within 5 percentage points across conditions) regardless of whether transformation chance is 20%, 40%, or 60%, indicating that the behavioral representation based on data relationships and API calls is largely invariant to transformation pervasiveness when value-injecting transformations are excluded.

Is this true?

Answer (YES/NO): YES